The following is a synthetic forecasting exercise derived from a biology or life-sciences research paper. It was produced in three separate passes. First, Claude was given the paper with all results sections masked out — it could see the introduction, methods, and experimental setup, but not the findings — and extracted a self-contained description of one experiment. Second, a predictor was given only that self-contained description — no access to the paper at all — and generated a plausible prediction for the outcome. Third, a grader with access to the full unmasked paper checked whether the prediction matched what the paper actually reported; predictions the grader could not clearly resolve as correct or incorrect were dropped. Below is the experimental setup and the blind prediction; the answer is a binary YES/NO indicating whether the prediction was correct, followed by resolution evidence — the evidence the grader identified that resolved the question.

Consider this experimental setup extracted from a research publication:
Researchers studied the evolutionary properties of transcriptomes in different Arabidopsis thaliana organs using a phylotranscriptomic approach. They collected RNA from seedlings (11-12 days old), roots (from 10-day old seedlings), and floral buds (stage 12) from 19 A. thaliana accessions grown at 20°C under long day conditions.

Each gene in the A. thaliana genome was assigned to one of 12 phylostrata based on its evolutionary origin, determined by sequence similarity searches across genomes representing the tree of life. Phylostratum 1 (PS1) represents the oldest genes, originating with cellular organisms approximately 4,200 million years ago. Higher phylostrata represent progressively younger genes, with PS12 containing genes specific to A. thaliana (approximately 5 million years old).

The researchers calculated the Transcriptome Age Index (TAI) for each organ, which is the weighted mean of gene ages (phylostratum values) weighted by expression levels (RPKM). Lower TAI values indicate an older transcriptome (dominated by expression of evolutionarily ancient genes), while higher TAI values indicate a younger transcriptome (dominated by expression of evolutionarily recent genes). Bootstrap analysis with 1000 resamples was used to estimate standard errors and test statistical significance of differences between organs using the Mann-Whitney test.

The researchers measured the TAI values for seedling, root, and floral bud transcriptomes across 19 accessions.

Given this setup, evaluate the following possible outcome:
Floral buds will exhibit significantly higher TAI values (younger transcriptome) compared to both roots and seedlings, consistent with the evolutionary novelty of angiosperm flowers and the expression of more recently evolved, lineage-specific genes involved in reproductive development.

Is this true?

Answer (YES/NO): YES